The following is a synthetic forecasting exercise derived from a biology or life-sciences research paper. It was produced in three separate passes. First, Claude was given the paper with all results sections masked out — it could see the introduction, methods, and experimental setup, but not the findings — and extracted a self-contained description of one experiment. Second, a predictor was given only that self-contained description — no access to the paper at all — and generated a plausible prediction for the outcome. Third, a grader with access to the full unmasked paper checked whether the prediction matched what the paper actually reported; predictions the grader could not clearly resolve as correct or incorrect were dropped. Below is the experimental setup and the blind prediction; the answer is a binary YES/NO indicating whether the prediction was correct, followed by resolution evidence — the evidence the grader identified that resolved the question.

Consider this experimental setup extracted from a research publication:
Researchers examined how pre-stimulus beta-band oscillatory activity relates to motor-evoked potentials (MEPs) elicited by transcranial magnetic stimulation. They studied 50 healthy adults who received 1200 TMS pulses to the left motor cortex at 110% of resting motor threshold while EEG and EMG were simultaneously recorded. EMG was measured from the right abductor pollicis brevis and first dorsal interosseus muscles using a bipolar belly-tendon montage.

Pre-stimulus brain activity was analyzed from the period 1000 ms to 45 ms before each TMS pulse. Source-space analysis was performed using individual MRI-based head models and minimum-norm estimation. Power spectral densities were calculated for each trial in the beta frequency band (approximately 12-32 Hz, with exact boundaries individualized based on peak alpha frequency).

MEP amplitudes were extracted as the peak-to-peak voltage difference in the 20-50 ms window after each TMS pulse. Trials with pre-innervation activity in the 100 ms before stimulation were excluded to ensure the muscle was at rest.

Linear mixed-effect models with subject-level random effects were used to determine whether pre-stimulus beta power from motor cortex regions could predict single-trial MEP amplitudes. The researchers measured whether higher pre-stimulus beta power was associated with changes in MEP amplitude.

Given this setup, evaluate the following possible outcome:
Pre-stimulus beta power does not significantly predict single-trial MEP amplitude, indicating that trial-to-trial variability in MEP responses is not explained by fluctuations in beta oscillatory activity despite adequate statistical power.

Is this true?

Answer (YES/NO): YES